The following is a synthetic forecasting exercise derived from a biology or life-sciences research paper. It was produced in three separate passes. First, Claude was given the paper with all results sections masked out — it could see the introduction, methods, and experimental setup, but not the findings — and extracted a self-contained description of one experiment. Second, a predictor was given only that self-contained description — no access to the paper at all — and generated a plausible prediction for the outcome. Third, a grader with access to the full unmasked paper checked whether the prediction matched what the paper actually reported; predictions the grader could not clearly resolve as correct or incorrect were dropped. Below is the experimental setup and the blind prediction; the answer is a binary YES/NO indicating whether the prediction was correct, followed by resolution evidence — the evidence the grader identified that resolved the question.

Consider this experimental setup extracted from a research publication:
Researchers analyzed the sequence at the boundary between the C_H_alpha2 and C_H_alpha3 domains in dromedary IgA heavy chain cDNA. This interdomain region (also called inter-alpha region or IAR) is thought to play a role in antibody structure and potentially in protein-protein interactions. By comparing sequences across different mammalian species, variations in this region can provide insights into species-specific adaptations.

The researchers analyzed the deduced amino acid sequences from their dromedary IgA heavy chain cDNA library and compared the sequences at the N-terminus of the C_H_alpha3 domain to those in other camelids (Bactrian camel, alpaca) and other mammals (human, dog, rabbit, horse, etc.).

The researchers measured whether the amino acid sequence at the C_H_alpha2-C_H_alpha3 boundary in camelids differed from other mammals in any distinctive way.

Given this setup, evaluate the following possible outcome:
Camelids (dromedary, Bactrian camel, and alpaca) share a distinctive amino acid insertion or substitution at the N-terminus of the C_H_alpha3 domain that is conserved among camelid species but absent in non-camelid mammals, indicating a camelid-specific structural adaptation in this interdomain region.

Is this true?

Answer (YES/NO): YES